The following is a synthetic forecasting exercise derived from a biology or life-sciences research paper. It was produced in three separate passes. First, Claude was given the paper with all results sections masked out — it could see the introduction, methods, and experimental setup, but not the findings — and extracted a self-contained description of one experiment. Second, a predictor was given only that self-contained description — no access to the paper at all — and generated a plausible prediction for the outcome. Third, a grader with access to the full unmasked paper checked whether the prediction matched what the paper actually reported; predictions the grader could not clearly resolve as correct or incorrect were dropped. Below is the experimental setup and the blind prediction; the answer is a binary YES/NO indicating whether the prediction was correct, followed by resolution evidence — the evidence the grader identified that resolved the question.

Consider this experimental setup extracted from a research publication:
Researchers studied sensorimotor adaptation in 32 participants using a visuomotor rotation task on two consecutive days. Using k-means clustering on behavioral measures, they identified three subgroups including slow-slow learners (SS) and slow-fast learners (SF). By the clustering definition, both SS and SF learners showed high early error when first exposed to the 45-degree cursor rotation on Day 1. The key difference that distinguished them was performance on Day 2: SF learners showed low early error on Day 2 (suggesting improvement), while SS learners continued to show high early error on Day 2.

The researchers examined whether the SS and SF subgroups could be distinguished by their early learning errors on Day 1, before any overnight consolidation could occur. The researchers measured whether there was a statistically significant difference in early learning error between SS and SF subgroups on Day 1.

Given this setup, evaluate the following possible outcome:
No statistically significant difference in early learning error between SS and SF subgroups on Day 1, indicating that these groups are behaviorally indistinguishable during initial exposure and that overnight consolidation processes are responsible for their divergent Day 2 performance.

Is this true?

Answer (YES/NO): YES